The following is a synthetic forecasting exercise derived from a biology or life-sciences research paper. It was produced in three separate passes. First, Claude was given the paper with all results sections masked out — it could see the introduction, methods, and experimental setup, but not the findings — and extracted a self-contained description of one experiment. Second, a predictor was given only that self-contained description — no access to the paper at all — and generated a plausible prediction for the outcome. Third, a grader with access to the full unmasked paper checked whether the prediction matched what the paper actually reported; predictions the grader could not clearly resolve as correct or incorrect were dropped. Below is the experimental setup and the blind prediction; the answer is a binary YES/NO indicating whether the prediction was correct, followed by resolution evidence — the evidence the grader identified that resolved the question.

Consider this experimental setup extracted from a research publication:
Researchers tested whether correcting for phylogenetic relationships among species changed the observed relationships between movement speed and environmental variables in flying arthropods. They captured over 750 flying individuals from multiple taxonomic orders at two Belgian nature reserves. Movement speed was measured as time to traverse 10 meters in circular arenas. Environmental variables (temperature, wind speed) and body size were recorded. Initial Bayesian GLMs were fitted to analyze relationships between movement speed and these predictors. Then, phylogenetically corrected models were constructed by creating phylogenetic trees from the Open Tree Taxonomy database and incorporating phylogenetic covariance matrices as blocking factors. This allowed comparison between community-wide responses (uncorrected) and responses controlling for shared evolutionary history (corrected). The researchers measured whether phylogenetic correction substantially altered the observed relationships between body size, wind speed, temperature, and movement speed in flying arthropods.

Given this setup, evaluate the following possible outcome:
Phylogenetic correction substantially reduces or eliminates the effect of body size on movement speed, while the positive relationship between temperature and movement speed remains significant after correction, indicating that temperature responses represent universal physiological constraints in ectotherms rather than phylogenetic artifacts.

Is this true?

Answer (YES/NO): NO